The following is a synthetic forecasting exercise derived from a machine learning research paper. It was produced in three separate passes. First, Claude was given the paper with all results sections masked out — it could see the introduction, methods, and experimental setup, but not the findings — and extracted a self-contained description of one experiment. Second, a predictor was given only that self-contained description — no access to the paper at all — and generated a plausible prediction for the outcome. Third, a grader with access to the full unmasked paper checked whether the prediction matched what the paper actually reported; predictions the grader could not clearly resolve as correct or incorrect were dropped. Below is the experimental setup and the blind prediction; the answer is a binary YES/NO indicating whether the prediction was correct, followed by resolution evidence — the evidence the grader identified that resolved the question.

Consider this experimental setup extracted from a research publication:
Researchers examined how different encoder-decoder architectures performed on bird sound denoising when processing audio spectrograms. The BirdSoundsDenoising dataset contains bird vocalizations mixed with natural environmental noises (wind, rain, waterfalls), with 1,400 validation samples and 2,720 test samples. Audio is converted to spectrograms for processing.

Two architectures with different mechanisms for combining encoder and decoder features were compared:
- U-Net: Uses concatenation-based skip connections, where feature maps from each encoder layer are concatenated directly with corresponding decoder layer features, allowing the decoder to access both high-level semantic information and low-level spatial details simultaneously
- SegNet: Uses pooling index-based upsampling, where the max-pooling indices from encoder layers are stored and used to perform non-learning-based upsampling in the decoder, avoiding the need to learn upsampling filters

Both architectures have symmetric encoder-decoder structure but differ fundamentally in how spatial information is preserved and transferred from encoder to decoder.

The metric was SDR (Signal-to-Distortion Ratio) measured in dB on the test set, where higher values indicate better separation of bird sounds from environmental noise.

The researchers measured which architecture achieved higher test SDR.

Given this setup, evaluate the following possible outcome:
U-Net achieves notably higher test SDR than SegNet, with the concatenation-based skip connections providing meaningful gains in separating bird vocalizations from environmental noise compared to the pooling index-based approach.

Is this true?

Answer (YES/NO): NO